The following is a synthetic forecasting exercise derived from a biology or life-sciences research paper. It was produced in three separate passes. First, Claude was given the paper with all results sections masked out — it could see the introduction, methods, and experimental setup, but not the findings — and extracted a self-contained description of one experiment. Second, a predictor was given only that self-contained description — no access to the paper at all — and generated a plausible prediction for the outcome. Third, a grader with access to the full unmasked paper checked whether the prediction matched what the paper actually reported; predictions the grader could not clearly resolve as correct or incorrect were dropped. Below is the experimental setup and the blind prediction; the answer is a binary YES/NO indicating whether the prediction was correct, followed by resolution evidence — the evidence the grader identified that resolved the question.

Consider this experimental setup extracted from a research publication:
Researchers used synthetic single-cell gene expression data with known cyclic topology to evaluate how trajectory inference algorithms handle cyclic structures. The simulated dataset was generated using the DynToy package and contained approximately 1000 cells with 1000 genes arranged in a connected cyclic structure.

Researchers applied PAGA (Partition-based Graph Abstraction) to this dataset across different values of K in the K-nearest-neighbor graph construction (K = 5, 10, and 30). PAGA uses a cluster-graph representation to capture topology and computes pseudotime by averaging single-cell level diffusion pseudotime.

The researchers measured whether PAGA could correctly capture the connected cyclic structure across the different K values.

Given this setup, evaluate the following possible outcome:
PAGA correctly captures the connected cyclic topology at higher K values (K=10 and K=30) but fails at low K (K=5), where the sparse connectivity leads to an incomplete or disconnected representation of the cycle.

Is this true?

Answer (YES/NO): NO